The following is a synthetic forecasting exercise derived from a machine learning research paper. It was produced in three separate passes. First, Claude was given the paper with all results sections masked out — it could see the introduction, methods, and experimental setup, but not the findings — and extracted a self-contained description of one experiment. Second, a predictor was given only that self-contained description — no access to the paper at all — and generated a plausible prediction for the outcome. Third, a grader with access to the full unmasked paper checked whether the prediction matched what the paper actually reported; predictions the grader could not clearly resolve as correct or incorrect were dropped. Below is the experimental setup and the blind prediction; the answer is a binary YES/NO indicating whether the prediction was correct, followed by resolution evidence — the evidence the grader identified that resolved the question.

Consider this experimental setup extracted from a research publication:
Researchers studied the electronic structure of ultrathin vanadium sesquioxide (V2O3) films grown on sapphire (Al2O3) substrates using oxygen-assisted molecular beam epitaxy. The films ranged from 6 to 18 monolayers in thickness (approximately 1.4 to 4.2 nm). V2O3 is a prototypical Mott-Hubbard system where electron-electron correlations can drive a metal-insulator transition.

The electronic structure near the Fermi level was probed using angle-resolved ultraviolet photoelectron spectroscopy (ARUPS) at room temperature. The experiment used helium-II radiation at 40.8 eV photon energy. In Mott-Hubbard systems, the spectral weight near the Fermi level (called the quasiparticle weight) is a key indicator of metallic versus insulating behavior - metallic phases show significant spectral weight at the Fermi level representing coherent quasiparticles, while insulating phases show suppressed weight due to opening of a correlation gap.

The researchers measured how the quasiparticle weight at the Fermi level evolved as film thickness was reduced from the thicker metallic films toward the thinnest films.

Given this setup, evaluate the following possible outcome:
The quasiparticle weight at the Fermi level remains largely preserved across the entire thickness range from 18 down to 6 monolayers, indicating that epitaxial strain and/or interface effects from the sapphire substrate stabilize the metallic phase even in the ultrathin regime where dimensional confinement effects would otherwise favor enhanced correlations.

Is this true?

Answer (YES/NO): NO